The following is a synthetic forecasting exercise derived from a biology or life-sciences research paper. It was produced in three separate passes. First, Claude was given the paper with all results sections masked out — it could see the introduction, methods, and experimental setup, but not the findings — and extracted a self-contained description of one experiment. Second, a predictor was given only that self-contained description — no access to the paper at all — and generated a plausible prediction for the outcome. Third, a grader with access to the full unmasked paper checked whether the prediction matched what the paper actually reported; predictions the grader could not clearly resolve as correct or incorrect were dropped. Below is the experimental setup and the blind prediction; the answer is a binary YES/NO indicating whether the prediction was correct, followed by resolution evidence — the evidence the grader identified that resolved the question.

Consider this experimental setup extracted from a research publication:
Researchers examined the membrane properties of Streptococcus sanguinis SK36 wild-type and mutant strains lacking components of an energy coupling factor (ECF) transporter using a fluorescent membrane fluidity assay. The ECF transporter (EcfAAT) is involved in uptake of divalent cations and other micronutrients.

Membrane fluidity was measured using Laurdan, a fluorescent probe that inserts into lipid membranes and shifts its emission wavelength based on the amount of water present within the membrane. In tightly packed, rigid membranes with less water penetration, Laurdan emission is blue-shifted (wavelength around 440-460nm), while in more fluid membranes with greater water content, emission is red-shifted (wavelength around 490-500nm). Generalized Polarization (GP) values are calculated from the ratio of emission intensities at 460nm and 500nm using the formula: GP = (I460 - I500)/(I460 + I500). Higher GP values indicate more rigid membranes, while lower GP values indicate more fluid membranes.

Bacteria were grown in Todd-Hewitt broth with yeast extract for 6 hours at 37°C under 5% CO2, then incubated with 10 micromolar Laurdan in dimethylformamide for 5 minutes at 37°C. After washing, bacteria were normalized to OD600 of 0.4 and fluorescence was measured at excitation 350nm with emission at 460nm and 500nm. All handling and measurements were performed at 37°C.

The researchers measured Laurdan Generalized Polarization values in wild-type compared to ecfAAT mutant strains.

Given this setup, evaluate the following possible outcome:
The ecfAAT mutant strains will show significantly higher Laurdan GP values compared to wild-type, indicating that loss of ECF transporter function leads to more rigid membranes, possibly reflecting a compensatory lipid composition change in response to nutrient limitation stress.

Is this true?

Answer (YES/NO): NO